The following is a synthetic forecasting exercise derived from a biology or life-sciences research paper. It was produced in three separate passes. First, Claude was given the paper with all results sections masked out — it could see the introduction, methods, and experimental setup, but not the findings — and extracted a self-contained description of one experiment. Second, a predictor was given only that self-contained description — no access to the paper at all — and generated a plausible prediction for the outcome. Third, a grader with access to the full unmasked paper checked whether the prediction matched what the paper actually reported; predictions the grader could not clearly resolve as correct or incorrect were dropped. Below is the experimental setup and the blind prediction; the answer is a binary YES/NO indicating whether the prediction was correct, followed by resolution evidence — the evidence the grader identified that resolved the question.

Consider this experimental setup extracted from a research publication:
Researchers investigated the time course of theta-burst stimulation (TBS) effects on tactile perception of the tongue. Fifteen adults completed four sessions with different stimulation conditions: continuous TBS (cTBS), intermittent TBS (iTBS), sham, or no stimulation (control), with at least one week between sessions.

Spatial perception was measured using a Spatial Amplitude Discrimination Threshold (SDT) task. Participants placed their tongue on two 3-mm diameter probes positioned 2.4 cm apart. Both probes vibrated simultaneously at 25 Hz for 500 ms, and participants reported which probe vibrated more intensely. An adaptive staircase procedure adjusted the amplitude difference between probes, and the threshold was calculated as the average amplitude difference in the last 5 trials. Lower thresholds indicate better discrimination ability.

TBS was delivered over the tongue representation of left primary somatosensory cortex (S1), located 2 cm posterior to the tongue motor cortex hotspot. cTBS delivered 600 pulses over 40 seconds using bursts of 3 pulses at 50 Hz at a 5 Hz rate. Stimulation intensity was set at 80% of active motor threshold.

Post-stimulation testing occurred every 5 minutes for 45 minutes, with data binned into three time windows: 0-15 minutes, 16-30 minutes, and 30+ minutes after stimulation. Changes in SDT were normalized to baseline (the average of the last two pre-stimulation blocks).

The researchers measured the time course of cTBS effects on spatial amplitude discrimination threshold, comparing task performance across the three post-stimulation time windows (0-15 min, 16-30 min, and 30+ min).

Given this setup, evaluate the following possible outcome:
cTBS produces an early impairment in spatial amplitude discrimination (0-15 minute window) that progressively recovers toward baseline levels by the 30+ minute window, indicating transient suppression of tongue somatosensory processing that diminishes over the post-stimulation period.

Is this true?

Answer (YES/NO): NO